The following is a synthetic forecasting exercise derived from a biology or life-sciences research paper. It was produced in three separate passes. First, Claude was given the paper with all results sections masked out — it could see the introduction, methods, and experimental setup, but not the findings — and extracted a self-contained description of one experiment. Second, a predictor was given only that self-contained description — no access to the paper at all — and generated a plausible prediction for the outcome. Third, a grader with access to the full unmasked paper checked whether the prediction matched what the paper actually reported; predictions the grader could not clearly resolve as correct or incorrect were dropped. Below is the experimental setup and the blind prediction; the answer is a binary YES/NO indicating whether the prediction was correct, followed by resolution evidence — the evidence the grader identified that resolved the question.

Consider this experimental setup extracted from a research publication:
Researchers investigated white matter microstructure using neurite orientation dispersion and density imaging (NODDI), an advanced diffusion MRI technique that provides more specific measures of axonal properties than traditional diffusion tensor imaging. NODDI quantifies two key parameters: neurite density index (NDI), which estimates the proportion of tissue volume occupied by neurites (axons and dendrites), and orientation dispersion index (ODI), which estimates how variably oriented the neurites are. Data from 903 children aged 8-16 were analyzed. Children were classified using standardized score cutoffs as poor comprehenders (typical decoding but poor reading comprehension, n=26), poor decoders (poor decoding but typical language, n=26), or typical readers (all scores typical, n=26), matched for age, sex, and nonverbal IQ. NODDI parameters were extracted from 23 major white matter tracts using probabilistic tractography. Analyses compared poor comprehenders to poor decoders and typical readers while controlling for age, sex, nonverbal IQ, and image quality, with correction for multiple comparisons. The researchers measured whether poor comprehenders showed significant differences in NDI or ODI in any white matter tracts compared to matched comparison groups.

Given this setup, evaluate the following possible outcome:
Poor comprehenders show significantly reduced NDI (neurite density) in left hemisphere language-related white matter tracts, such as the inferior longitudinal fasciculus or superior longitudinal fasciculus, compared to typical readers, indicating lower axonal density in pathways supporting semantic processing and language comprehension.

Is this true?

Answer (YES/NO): NO